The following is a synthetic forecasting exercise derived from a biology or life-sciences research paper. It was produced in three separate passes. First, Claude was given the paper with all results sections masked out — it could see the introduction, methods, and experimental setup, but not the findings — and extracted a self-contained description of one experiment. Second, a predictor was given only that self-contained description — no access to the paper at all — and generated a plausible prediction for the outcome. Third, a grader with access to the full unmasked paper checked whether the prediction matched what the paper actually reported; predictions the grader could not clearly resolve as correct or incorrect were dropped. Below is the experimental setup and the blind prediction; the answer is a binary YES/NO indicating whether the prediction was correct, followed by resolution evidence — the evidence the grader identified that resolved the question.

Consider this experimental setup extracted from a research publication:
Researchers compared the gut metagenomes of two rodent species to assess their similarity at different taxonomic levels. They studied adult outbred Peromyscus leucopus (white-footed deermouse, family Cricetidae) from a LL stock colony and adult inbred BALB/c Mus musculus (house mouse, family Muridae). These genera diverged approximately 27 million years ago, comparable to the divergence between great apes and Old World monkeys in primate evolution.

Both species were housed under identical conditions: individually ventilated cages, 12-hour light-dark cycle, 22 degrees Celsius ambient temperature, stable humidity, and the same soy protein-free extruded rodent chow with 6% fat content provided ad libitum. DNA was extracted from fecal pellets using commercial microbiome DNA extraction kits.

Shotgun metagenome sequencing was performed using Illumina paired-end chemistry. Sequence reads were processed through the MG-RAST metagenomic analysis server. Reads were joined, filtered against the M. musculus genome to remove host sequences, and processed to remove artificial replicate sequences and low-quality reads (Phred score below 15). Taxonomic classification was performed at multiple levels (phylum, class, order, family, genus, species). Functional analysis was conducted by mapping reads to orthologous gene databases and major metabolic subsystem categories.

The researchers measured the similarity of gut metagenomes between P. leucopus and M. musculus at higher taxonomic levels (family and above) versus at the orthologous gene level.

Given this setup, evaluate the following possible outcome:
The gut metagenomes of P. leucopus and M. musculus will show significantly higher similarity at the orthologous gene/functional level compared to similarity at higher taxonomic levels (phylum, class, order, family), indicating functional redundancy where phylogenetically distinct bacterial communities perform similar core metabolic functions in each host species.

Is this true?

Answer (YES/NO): NO